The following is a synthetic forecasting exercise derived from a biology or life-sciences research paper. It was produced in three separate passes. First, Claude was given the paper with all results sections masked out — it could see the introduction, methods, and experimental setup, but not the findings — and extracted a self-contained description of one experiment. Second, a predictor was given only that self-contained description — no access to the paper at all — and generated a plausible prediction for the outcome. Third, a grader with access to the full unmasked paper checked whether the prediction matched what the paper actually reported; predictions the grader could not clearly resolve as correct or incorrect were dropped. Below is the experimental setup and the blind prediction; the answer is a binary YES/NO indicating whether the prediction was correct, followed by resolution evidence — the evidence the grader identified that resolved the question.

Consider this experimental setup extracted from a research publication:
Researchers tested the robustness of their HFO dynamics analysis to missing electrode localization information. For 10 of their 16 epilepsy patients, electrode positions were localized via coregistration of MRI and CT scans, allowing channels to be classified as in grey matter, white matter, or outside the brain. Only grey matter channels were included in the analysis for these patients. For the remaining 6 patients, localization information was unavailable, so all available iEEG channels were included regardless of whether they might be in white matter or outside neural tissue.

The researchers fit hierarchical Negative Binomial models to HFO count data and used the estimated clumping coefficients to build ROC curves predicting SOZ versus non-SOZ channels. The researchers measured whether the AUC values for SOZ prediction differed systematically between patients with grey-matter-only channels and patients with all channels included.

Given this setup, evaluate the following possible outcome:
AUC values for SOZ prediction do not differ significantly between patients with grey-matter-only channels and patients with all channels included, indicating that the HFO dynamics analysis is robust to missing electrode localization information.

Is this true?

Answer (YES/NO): YES